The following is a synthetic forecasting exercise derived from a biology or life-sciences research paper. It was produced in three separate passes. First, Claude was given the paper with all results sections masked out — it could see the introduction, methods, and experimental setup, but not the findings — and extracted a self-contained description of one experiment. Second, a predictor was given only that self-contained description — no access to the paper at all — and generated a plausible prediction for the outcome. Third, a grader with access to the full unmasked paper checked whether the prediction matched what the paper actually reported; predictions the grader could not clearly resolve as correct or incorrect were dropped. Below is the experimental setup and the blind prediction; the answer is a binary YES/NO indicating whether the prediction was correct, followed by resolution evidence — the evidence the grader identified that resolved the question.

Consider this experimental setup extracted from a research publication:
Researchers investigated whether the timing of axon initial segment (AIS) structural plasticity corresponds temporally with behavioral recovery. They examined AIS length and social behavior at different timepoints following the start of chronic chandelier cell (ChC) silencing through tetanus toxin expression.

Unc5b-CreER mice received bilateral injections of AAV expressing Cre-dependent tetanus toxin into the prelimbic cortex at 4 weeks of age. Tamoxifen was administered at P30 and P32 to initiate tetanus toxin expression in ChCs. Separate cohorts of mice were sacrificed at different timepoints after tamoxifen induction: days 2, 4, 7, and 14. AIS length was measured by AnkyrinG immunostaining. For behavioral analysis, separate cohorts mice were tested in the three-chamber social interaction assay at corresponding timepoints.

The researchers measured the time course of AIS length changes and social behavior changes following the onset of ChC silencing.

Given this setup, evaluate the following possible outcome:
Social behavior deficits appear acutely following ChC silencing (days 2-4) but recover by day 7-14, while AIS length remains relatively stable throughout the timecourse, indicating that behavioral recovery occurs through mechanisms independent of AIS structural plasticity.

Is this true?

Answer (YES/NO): NO